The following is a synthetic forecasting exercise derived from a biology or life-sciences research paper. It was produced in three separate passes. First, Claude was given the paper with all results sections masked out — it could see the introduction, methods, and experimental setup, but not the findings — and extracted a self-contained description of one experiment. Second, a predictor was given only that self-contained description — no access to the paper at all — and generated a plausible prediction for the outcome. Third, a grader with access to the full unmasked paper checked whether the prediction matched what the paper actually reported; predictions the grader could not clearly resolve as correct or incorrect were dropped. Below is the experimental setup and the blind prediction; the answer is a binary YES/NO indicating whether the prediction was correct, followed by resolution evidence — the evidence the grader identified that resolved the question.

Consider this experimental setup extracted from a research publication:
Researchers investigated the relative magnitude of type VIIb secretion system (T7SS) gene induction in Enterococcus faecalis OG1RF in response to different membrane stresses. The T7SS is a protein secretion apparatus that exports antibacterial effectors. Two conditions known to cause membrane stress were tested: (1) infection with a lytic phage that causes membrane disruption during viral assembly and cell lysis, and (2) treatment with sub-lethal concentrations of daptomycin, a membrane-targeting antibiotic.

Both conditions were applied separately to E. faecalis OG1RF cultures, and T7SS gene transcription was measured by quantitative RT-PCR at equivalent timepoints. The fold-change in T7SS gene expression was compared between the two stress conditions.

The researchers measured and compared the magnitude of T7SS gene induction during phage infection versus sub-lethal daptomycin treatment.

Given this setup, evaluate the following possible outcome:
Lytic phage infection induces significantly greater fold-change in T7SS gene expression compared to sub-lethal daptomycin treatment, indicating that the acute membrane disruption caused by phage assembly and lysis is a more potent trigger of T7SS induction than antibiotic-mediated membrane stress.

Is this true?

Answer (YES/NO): YES